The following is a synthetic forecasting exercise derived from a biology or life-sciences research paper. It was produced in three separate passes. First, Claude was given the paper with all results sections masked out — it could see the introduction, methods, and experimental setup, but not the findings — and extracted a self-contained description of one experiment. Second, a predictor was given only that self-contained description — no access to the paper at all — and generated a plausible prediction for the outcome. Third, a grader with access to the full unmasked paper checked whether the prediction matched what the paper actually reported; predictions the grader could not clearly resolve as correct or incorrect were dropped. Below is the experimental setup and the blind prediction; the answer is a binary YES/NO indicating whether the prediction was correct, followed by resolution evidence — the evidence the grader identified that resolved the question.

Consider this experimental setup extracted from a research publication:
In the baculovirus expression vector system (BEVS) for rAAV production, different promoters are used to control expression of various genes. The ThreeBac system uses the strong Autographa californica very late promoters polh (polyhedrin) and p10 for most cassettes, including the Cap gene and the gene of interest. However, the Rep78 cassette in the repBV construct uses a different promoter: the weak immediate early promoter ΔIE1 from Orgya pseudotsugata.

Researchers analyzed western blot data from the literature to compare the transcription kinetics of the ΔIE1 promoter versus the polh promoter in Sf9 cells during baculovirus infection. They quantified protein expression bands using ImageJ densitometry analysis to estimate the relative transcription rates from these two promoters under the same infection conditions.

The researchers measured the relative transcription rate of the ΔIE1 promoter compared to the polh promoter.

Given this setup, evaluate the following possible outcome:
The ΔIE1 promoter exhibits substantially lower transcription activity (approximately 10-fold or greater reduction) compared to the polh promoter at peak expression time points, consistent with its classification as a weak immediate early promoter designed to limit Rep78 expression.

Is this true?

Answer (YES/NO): YES